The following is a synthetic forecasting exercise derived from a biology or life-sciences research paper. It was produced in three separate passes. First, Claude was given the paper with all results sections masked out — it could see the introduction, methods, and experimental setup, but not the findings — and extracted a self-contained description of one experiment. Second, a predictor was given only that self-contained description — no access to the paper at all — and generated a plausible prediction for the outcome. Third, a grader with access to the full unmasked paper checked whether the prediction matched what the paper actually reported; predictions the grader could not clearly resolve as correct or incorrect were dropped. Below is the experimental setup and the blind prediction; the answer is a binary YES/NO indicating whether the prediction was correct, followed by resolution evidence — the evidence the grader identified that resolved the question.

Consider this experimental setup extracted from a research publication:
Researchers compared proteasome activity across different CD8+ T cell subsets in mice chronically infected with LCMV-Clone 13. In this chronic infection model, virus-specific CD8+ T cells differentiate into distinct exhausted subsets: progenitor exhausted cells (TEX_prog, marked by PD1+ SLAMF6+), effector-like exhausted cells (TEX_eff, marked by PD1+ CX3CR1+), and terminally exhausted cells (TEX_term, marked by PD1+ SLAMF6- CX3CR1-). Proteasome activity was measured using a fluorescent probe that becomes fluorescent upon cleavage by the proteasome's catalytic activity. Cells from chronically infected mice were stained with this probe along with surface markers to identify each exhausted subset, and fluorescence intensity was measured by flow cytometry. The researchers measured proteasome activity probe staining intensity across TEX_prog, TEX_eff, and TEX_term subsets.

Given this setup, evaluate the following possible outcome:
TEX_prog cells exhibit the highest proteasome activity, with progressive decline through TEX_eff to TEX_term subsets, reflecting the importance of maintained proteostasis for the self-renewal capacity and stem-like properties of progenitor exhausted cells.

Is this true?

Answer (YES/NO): NO